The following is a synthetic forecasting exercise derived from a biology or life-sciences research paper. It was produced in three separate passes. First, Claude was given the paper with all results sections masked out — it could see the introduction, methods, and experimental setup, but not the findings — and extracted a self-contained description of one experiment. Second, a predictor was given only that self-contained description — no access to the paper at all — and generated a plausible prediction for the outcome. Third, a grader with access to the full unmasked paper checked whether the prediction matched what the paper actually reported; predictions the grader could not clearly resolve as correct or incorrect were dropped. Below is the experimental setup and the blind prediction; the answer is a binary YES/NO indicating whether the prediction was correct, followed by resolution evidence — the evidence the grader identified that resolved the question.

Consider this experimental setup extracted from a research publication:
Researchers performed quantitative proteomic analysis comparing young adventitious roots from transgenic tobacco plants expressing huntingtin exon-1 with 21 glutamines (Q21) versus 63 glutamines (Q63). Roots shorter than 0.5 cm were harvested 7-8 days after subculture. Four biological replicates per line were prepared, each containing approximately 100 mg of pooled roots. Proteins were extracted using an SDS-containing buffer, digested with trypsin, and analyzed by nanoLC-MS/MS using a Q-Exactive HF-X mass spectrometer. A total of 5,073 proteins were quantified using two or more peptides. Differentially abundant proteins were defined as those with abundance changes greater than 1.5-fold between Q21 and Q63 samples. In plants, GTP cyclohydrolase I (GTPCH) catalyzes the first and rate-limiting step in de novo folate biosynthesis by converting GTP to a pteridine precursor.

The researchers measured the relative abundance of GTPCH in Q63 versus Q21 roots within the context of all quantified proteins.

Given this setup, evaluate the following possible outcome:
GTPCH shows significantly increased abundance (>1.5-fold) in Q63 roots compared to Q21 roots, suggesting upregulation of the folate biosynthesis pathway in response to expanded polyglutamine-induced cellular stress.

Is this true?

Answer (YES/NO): NO